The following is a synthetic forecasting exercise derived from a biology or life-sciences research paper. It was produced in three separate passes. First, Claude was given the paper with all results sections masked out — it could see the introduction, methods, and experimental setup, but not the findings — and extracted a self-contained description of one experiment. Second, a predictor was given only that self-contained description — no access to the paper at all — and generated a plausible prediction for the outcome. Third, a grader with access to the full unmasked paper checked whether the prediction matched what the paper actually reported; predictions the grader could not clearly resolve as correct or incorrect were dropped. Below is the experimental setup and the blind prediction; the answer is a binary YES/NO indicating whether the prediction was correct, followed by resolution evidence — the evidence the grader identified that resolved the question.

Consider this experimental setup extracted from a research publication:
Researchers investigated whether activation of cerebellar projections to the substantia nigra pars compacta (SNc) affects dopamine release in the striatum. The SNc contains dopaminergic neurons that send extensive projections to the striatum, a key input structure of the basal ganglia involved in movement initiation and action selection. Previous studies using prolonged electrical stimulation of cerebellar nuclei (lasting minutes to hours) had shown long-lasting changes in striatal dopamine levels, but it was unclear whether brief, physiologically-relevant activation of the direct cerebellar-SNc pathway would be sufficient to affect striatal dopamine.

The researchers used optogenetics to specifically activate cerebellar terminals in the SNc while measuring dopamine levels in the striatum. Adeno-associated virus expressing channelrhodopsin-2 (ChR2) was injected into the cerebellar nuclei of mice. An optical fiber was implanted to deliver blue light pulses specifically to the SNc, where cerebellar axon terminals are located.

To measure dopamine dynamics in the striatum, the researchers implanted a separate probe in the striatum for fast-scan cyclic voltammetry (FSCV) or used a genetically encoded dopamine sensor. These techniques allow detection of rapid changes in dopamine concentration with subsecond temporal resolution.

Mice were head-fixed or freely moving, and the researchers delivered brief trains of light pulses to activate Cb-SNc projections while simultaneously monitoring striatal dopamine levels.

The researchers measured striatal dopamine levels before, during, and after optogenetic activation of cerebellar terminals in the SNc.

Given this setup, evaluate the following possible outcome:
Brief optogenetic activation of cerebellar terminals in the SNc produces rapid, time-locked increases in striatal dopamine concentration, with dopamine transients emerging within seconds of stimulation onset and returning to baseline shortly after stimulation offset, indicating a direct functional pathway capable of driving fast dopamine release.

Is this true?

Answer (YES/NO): YES